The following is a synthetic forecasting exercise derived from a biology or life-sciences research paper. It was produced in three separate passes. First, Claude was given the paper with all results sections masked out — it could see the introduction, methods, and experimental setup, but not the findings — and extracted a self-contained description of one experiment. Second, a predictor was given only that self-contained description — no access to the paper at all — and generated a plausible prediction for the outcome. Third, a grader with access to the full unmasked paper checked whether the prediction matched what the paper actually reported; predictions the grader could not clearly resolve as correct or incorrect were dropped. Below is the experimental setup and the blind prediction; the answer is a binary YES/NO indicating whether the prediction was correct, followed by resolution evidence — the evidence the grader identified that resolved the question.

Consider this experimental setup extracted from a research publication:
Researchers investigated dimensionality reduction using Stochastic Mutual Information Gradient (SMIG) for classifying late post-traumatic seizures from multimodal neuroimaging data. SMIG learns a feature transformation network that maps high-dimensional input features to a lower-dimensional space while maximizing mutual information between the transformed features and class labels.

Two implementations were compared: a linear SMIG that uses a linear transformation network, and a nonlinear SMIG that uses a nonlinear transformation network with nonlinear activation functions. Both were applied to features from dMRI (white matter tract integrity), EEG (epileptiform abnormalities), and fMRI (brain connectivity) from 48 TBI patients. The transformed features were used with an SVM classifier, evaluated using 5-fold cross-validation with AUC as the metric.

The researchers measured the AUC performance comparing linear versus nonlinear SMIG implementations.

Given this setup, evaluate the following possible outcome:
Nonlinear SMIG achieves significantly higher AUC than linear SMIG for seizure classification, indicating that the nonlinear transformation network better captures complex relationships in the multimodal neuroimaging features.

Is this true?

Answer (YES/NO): NO